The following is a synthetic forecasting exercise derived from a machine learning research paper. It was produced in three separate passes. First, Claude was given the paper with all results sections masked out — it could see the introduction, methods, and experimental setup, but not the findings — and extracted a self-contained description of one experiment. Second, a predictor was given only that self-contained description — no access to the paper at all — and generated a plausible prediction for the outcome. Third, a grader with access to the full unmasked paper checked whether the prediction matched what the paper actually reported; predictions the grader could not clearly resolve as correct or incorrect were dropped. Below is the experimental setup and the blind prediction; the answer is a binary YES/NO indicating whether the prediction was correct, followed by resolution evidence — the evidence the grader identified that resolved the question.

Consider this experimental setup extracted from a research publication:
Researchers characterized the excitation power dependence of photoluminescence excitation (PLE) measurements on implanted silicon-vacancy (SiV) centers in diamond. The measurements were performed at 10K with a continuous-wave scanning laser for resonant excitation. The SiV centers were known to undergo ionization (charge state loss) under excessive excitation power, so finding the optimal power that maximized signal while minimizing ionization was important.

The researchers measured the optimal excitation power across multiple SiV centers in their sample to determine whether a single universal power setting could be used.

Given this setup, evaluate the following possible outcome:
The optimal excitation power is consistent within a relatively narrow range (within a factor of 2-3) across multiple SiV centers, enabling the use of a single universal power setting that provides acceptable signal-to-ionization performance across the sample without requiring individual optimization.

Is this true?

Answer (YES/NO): NO